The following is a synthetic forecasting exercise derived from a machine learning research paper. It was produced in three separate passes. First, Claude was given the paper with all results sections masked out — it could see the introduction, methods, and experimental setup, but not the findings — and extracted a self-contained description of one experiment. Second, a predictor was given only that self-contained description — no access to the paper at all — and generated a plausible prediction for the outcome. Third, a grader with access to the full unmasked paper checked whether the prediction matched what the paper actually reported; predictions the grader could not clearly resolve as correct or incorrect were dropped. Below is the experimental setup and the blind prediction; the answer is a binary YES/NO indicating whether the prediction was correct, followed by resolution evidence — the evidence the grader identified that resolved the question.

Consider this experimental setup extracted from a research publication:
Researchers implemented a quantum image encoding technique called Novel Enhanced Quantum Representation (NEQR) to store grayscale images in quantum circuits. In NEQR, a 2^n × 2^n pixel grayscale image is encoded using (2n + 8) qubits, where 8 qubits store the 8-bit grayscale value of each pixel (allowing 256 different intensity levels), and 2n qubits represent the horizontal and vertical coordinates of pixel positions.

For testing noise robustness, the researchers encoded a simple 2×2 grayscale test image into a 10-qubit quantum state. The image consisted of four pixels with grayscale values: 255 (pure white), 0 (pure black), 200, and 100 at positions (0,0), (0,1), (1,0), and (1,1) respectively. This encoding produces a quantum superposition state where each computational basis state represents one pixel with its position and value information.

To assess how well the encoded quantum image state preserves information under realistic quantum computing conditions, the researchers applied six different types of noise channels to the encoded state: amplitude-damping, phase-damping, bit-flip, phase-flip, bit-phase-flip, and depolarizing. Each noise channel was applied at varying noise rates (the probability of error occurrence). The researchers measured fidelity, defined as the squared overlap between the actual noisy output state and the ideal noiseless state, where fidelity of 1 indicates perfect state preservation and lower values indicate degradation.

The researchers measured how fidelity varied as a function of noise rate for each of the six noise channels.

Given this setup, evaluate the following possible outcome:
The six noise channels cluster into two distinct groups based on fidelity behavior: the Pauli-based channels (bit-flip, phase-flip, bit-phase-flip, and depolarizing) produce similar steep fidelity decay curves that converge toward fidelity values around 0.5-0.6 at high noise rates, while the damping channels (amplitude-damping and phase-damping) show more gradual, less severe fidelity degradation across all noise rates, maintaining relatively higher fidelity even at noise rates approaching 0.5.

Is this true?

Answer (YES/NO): NO